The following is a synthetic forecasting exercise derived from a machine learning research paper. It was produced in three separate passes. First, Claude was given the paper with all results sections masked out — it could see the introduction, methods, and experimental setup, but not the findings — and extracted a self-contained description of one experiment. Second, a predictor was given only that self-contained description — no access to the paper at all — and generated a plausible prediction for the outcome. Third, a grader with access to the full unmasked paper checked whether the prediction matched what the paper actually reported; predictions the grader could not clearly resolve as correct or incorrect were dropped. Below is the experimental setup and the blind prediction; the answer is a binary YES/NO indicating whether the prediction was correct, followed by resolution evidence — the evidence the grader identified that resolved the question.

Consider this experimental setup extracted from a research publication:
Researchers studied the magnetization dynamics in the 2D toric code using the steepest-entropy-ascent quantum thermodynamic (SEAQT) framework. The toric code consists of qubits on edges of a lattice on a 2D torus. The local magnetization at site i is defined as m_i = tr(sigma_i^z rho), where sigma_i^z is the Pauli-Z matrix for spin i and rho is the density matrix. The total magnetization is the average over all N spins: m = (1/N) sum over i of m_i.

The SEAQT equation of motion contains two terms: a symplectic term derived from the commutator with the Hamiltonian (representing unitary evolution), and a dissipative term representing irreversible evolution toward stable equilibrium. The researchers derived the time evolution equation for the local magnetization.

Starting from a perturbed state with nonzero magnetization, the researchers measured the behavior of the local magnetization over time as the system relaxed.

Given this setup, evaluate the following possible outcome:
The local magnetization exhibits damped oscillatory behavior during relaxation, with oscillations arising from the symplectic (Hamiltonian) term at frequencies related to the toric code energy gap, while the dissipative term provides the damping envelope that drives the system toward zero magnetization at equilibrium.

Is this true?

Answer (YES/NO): YES